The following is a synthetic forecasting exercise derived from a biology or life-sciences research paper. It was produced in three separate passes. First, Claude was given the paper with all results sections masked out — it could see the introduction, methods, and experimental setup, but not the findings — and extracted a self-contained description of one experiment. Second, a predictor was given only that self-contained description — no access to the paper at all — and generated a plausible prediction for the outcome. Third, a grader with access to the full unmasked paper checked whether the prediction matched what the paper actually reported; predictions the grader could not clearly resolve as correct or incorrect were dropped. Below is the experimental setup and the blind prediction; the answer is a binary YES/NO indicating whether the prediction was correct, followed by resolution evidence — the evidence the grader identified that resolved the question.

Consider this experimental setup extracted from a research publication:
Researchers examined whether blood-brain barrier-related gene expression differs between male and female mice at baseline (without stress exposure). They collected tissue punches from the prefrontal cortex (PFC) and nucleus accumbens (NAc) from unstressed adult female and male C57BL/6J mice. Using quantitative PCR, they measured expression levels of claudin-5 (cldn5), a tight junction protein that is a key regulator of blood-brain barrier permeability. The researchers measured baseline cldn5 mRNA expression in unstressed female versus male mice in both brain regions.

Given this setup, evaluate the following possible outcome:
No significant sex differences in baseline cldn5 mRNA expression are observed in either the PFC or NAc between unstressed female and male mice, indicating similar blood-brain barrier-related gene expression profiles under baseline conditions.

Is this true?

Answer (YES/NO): NO